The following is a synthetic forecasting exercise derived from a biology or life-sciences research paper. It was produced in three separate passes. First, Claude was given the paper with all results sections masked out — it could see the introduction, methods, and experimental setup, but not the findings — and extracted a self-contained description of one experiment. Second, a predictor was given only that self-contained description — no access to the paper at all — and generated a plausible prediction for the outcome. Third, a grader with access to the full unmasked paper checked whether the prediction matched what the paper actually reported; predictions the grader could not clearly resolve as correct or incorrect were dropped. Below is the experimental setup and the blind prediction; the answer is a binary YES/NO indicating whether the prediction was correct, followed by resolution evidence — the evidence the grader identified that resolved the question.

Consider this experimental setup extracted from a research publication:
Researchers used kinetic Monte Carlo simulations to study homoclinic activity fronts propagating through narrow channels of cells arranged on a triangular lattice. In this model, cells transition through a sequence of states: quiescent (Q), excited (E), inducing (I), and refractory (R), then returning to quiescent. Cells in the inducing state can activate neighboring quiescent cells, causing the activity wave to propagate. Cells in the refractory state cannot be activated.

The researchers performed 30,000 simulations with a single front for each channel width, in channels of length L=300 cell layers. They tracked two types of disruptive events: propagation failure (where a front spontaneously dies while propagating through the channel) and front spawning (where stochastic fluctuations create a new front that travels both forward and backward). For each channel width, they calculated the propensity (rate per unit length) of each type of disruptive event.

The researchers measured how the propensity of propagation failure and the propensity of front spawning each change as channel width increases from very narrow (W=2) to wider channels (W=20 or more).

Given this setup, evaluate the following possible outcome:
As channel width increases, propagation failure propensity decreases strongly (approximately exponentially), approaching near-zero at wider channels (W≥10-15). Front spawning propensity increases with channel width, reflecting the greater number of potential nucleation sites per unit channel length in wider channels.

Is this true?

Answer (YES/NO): YES